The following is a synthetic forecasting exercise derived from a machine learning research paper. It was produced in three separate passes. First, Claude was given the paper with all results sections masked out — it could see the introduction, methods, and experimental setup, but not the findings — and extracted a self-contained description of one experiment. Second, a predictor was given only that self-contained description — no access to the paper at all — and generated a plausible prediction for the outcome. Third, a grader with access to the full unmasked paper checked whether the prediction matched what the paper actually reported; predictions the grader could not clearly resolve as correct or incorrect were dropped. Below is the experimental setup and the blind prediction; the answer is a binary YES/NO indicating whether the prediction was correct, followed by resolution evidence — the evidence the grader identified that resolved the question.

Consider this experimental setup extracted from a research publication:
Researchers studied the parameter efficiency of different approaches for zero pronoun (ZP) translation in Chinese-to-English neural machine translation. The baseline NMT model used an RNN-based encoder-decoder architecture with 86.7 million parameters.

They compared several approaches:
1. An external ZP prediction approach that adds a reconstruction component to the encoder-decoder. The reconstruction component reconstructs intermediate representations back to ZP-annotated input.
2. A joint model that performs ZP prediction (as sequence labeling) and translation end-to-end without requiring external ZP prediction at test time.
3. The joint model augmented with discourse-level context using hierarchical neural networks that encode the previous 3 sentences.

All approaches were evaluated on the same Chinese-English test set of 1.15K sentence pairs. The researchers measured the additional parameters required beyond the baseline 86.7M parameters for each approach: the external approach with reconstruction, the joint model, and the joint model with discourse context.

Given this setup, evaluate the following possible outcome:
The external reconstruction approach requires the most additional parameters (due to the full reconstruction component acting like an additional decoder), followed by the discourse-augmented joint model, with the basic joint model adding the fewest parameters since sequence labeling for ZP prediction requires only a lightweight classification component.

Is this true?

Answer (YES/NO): YES